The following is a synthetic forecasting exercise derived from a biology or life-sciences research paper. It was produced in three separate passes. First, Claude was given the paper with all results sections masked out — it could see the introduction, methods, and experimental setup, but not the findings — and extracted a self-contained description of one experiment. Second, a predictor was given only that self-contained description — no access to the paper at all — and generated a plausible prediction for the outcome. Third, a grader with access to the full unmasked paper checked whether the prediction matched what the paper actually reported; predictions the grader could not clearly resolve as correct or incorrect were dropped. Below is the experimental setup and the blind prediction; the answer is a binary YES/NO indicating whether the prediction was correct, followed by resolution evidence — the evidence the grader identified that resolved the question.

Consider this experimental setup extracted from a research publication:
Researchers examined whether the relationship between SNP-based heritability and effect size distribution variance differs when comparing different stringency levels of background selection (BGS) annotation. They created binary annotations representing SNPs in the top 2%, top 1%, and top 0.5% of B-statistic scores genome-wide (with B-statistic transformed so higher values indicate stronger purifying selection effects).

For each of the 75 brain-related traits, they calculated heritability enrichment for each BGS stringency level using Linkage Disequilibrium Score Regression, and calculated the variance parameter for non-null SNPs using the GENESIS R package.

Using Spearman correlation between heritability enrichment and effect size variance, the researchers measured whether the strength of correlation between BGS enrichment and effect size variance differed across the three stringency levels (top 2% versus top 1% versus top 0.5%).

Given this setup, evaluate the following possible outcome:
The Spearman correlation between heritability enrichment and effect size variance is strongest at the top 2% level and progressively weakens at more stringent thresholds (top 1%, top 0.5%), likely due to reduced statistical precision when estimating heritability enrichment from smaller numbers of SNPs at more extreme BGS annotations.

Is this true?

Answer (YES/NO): NO